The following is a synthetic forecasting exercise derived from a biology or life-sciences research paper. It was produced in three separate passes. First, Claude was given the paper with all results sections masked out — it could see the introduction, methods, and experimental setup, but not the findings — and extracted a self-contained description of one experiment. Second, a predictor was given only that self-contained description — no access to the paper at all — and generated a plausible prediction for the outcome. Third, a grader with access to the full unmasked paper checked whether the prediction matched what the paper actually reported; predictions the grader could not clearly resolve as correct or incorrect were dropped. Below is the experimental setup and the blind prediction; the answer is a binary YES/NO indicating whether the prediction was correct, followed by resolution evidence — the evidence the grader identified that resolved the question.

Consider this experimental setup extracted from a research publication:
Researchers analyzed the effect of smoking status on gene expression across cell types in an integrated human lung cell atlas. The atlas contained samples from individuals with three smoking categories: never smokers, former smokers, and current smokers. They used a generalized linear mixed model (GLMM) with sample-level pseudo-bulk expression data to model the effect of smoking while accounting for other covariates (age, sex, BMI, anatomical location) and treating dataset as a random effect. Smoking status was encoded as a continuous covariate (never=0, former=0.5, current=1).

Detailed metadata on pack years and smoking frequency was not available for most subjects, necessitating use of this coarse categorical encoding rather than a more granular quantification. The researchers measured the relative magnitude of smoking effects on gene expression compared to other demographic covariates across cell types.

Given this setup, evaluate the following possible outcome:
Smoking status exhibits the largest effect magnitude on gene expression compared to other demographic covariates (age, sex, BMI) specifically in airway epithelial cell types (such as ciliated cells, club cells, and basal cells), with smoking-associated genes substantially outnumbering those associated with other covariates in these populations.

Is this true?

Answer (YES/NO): NO